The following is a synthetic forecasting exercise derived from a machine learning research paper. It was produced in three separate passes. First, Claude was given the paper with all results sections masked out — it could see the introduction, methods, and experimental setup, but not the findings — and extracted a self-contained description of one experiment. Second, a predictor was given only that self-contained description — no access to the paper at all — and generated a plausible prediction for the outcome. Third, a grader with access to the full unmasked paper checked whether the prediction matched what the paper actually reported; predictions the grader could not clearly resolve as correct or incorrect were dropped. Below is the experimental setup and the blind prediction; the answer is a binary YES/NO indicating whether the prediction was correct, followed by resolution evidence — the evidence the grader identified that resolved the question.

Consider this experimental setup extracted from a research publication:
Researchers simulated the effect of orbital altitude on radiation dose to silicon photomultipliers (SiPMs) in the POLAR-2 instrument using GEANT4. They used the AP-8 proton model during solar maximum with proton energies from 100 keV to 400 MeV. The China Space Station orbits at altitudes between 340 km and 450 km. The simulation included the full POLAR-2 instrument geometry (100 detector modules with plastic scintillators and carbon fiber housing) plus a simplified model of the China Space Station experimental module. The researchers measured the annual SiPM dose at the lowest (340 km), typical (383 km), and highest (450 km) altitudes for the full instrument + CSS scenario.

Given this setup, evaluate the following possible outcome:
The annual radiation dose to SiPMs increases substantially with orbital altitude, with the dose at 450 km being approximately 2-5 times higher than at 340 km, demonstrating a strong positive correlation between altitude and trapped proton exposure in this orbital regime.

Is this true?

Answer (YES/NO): YES